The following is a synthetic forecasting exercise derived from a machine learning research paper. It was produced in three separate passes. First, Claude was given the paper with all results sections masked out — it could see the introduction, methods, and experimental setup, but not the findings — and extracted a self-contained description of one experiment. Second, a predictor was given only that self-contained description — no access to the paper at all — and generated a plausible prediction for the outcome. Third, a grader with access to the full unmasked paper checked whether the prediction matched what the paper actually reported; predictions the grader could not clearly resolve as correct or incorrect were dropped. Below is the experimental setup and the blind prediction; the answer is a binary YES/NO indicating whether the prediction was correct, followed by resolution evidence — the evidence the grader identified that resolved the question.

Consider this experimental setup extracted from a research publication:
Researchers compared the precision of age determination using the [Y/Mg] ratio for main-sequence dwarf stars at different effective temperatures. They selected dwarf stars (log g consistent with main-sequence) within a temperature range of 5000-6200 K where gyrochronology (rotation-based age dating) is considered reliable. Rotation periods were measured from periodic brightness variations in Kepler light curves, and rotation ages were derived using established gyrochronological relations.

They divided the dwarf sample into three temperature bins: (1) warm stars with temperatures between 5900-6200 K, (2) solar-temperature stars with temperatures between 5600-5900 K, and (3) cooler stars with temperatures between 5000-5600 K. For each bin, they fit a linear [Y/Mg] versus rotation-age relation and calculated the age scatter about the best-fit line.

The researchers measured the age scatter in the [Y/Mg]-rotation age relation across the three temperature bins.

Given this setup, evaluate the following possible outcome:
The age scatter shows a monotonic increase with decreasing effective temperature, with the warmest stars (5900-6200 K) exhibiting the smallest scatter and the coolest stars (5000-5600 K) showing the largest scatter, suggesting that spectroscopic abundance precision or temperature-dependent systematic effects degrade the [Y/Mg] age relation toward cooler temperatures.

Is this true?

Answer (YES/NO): NO